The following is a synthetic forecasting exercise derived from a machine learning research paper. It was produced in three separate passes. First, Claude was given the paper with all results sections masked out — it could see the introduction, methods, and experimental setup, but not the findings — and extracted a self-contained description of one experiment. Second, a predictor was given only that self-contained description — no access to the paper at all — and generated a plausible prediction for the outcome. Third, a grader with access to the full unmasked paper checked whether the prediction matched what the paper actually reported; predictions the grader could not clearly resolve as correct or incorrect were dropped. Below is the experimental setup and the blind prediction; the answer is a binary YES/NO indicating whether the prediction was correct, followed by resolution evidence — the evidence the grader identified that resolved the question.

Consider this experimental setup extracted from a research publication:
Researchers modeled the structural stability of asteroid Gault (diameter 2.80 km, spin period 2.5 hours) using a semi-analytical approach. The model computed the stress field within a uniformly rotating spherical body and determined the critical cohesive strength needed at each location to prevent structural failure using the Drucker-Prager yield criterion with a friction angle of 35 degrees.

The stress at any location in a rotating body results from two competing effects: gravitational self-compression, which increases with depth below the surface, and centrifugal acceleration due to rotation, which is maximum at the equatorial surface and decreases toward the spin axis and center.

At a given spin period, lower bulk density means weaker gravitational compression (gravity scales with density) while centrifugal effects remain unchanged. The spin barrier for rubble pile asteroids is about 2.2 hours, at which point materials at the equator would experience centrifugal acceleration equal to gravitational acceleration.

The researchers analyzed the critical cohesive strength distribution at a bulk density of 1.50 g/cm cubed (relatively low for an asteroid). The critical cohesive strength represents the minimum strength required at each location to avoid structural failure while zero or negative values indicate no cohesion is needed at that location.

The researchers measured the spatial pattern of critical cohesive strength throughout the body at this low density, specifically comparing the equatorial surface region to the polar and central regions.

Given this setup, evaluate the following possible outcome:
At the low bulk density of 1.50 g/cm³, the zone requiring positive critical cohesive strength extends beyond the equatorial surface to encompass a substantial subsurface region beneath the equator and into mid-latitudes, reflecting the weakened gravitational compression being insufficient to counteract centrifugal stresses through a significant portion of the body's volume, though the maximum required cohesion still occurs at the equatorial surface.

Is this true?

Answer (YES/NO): NO